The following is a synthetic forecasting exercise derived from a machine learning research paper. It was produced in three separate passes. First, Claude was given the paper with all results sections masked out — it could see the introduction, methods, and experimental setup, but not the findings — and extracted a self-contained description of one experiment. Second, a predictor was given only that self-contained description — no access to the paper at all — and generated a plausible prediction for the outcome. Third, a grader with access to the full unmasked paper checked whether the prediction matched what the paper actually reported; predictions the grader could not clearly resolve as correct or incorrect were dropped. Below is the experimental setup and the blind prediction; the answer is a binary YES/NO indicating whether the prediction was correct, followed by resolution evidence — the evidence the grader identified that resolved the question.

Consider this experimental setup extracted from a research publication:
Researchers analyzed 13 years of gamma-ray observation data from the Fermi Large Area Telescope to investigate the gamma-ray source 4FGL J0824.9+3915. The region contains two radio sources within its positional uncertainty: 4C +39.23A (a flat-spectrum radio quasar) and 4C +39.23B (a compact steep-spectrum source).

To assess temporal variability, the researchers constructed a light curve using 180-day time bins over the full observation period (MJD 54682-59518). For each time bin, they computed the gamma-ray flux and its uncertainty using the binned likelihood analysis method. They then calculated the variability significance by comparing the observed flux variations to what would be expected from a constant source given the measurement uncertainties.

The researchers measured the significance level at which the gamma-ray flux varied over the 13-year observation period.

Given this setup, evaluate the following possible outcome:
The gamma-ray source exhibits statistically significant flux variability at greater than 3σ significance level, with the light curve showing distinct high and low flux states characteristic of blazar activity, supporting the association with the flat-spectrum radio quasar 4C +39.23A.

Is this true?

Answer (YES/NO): YES